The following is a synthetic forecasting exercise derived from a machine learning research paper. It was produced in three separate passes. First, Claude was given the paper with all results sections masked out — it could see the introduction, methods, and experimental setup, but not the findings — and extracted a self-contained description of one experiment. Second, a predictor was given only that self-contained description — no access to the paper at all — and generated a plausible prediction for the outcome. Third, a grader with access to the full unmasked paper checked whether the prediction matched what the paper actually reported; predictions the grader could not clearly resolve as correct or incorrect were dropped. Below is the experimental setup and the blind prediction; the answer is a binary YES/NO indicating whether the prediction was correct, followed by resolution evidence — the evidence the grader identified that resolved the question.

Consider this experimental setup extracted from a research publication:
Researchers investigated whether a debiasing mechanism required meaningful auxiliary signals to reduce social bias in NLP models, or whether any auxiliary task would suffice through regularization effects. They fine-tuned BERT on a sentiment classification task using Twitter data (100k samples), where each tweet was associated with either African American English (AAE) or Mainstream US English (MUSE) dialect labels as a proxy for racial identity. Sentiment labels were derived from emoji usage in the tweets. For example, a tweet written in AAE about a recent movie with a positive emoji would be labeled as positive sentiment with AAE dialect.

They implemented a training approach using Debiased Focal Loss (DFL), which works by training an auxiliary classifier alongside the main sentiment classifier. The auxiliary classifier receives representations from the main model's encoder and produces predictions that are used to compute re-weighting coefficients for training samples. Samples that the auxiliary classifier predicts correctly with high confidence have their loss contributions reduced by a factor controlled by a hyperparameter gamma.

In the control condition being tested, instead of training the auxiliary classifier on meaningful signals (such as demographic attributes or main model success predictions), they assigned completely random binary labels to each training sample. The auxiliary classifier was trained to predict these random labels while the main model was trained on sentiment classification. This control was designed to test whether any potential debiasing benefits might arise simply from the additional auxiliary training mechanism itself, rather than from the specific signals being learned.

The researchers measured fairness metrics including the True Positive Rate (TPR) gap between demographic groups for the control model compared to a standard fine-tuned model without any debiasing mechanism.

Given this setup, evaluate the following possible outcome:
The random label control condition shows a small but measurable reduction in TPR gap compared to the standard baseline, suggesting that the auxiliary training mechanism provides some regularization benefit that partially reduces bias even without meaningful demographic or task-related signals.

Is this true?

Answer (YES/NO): NO